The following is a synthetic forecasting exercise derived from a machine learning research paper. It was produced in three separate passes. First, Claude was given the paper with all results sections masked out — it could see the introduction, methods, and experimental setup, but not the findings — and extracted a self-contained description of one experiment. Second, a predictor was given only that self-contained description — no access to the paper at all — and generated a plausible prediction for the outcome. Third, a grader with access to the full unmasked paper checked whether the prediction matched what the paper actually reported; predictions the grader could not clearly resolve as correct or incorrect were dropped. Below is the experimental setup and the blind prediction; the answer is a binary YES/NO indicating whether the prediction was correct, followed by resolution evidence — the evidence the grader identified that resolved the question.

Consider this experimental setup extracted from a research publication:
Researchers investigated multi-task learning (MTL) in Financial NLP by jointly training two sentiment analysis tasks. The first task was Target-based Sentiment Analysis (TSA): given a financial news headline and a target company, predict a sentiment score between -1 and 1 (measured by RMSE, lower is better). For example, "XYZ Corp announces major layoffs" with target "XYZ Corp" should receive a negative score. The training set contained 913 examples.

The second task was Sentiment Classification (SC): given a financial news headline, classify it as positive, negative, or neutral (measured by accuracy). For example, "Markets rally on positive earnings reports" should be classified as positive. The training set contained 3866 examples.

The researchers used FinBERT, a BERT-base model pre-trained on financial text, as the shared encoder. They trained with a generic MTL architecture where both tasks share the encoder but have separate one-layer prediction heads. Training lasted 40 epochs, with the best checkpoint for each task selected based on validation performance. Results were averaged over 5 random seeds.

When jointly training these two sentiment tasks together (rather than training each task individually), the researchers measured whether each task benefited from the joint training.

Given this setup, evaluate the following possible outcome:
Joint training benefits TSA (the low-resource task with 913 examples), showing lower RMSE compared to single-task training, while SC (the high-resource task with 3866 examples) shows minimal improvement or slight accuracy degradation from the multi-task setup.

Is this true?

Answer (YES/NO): NO